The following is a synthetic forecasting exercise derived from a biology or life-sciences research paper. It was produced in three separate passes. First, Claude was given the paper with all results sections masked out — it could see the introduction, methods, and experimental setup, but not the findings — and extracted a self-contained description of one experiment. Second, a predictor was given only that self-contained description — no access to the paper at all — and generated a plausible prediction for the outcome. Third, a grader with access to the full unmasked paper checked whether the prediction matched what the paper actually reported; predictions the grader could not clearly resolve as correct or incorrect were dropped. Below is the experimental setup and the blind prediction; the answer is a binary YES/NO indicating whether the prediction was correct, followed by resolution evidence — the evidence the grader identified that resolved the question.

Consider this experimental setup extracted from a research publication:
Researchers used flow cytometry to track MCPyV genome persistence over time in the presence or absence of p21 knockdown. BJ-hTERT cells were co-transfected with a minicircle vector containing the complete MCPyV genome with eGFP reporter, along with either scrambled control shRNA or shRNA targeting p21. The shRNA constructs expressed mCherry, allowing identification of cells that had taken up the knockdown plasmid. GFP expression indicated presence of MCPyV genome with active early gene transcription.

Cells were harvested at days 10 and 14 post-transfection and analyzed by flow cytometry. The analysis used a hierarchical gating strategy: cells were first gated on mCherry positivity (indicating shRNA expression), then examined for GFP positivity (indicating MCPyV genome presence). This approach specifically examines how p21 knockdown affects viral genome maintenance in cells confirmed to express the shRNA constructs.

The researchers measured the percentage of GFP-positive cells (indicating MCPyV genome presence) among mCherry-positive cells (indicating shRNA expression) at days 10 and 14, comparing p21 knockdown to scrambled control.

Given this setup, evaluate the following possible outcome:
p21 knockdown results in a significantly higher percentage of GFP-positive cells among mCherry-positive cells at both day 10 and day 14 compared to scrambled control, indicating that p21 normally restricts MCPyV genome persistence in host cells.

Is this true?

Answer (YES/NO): NO